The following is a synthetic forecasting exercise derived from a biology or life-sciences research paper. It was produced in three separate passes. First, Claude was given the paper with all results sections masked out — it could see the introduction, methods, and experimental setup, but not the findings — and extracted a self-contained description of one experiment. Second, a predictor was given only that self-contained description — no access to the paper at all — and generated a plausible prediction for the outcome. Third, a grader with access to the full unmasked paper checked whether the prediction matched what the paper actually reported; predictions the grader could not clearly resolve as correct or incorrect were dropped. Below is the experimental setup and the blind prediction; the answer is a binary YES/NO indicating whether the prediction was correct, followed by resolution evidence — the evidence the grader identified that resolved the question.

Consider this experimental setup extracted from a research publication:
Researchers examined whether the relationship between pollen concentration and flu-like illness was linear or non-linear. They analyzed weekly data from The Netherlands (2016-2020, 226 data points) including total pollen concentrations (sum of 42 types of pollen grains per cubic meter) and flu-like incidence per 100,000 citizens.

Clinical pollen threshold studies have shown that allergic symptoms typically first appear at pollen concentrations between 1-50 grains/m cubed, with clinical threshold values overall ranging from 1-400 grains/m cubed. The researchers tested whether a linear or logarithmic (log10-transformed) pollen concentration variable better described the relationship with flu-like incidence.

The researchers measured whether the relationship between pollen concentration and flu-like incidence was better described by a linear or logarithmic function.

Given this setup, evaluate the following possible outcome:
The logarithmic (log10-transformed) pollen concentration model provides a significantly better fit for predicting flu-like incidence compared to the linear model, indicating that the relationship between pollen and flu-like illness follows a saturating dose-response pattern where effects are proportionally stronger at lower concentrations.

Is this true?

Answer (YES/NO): NO